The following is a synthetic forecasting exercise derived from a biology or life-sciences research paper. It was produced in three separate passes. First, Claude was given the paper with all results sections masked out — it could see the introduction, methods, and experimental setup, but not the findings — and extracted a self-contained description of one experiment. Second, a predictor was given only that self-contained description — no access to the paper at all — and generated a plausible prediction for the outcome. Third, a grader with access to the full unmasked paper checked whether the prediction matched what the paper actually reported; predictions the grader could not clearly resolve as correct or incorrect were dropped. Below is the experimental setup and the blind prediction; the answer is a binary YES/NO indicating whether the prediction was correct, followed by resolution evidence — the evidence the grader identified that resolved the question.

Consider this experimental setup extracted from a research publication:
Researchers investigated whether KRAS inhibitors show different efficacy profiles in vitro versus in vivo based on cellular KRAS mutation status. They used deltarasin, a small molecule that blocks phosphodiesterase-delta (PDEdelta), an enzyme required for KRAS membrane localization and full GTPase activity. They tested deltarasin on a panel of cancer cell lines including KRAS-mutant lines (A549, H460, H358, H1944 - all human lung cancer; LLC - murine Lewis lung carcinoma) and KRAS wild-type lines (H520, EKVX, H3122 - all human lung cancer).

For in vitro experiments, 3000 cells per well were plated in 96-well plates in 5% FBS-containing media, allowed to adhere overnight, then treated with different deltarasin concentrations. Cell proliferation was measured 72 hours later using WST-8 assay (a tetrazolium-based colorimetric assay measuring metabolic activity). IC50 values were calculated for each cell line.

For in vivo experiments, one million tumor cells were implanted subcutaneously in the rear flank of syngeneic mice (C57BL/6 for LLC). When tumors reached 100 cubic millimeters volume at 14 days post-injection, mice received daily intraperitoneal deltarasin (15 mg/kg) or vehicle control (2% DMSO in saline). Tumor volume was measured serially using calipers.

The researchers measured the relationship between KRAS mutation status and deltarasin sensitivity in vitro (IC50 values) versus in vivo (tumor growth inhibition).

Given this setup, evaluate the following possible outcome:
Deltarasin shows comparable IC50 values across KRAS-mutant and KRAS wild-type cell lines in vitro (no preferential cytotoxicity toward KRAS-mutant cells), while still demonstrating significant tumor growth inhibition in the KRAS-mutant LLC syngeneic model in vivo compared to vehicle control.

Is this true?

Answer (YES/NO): YES